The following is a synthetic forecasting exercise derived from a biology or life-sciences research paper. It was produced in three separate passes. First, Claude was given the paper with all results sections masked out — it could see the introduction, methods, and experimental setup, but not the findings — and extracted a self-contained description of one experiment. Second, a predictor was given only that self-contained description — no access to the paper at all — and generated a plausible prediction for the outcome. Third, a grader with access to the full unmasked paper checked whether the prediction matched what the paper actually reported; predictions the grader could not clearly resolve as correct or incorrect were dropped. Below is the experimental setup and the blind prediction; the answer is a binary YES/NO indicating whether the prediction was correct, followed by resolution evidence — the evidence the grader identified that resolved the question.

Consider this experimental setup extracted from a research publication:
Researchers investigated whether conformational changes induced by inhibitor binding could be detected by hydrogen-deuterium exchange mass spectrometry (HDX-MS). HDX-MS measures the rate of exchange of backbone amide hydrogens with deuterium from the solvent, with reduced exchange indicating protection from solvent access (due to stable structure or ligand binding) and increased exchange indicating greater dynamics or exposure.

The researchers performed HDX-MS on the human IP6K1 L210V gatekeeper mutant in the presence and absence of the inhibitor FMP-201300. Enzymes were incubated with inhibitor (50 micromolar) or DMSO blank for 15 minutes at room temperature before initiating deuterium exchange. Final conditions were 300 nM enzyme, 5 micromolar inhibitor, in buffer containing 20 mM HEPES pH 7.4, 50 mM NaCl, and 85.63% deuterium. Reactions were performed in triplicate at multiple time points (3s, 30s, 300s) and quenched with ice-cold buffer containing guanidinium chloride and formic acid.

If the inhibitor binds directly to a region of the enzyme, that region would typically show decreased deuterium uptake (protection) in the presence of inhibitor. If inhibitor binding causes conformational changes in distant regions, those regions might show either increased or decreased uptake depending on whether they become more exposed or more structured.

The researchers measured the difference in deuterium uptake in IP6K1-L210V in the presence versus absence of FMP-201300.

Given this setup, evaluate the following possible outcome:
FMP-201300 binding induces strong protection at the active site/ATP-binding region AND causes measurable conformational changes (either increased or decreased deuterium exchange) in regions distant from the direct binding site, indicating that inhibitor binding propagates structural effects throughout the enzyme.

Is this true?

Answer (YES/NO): YES